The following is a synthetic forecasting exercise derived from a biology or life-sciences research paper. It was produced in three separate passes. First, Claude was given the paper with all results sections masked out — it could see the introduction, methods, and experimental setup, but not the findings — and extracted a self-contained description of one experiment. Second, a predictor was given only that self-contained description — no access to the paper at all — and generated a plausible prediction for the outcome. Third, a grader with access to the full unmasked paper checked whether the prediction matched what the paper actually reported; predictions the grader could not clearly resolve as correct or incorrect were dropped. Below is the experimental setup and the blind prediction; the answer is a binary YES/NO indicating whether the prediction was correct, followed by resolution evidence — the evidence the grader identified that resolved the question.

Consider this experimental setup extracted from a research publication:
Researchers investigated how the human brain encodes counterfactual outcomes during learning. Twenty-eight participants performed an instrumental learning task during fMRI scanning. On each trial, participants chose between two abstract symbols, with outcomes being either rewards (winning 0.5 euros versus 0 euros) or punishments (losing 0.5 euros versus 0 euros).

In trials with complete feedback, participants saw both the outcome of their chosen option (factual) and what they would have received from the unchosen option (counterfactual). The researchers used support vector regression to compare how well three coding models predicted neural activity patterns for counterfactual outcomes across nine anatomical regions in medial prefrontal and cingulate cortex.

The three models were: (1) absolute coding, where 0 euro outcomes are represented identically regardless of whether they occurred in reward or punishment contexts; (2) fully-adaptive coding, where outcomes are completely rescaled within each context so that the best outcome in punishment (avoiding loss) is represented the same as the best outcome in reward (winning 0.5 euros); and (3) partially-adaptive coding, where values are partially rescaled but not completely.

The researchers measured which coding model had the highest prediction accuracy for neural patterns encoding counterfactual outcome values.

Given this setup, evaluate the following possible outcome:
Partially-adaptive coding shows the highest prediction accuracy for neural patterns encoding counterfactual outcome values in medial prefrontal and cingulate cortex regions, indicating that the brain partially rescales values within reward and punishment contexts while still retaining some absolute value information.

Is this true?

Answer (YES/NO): NO